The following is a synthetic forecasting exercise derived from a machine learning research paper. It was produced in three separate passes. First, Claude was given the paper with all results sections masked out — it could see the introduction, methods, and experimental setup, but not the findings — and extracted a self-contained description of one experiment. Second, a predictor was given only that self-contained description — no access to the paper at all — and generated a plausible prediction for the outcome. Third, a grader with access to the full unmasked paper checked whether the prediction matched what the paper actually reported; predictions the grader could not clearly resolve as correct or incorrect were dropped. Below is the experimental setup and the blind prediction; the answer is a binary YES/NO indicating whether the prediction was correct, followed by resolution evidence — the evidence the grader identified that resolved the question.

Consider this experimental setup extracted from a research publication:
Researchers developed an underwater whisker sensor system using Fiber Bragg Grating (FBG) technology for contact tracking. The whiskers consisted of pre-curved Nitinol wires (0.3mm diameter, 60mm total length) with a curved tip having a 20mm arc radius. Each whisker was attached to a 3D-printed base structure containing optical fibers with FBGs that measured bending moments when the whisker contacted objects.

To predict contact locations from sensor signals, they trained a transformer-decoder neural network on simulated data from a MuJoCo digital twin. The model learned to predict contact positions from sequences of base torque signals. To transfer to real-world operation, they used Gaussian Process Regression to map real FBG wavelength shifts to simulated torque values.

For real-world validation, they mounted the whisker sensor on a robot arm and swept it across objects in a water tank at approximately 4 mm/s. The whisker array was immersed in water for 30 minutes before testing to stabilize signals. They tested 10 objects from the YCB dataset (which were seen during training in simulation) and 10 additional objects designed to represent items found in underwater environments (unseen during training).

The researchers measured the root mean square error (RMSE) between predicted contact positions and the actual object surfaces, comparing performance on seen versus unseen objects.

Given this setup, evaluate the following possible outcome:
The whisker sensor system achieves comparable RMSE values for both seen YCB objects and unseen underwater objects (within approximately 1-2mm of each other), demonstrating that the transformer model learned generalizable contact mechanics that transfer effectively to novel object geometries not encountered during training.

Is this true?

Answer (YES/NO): YES